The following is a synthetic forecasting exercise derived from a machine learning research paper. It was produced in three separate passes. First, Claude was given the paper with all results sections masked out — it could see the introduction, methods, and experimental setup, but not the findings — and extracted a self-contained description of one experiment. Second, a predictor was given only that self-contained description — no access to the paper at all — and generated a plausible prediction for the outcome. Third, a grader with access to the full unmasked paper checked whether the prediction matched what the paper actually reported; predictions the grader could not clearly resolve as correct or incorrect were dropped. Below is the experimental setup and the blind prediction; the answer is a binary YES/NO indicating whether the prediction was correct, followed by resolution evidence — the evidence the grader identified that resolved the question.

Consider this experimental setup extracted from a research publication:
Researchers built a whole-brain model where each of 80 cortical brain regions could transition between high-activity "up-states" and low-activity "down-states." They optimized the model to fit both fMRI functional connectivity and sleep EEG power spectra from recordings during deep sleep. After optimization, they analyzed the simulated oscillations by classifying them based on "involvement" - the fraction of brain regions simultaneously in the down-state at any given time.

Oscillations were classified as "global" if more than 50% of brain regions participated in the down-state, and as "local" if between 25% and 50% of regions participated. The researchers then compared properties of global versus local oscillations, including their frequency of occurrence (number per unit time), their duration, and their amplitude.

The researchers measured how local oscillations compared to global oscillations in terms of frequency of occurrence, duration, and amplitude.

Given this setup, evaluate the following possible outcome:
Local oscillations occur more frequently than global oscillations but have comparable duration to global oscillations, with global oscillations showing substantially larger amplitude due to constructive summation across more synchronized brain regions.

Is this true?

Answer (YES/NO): NO